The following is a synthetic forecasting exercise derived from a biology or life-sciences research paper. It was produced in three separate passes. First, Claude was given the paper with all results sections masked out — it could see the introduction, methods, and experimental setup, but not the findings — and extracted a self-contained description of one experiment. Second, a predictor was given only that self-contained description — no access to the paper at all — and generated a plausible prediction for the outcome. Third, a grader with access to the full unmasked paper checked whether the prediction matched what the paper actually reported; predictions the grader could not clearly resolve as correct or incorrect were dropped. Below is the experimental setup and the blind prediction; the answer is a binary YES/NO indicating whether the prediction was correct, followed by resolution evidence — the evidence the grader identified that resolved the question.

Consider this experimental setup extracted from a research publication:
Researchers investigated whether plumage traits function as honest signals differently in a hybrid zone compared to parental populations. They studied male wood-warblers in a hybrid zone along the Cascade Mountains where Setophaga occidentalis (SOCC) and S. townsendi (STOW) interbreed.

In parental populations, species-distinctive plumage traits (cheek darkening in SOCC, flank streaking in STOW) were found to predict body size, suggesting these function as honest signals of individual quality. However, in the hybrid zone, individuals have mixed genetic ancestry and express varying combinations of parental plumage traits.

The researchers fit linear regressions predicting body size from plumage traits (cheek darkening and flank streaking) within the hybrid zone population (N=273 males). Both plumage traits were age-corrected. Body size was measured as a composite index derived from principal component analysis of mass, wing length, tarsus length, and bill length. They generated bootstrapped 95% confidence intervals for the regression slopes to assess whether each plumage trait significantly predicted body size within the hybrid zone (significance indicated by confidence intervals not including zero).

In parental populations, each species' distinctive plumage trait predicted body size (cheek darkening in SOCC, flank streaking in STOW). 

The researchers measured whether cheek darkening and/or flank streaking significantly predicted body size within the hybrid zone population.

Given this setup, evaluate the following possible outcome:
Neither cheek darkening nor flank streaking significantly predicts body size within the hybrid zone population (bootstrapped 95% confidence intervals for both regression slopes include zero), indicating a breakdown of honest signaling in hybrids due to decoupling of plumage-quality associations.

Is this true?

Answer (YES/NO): NO